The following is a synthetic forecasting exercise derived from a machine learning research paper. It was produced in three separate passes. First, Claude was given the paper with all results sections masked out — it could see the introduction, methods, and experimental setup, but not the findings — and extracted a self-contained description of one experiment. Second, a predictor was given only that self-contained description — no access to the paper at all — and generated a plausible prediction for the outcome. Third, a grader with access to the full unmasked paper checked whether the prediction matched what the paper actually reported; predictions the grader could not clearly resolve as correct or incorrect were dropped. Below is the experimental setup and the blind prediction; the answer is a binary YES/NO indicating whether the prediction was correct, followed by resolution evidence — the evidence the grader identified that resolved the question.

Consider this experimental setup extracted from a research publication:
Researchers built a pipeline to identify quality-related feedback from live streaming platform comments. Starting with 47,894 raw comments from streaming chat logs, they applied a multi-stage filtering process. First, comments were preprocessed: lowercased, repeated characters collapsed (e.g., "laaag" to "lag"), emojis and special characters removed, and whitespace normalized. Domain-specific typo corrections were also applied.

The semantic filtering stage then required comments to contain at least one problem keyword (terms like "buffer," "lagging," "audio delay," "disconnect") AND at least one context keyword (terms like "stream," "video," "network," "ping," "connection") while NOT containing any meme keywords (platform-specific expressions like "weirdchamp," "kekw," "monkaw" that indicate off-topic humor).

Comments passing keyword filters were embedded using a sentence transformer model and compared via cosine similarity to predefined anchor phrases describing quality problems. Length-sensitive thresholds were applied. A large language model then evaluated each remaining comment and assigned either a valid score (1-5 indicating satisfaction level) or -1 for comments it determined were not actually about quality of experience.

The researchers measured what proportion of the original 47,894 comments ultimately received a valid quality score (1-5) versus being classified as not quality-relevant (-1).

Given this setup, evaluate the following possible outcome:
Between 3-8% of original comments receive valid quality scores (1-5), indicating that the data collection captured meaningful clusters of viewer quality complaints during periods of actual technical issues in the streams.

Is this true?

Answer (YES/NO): NO